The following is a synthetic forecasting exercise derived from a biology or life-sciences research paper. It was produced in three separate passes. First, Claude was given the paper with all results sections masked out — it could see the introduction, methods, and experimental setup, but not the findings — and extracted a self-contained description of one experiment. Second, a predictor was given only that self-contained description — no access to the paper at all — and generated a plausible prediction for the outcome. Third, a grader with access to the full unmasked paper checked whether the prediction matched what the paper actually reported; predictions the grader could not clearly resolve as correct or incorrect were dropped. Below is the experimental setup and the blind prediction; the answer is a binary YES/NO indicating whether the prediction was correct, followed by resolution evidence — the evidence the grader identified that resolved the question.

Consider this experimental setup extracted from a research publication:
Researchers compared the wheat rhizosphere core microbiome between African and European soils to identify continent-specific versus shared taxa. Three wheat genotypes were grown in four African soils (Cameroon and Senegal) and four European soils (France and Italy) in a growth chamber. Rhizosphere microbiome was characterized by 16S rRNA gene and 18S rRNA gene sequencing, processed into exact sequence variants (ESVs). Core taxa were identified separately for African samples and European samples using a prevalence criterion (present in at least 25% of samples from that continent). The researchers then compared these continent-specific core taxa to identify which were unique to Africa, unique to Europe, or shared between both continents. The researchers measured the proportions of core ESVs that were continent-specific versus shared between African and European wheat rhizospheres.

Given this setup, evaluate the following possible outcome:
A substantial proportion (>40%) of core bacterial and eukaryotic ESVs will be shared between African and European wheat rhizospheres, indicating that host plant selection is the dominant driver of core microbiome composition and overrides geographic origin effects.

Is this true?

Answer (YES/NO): YES